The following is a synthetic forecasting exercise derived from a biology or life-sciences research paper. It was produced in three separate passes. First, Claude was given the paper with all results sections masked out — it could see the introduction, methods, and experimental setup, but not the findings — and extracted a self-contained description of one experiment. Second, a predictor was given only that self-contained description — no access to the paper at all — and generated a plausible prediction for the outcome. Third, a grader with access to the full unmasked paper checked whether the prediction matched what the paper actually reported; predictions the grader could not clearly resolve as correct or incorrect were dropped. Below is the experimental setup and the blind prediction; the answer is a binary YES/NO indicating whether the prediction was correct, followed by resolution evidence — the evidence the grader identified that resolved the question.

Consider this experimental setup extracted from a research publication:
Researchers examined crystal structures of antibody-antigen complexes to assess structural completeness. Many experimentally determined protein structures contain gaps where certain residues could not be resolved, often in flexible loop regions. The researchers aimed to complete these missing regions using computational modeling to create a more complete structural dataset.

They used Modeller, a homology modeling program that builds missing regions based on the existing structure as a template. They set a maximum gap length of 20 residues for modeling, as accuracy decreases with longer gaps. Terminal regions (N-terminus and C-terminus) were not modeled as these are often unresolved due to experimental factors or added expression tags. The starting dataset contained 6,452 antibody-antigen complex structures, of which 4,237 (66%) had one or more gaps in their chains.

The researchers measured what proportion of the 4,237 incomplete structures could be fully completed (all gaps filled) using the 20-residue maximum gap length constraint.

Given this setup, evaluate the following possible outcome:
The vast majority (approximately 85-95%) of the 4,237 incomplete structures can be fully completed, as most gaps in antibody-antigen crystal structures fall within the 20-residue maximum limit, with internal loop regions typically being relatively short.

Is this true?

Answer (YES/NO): NO